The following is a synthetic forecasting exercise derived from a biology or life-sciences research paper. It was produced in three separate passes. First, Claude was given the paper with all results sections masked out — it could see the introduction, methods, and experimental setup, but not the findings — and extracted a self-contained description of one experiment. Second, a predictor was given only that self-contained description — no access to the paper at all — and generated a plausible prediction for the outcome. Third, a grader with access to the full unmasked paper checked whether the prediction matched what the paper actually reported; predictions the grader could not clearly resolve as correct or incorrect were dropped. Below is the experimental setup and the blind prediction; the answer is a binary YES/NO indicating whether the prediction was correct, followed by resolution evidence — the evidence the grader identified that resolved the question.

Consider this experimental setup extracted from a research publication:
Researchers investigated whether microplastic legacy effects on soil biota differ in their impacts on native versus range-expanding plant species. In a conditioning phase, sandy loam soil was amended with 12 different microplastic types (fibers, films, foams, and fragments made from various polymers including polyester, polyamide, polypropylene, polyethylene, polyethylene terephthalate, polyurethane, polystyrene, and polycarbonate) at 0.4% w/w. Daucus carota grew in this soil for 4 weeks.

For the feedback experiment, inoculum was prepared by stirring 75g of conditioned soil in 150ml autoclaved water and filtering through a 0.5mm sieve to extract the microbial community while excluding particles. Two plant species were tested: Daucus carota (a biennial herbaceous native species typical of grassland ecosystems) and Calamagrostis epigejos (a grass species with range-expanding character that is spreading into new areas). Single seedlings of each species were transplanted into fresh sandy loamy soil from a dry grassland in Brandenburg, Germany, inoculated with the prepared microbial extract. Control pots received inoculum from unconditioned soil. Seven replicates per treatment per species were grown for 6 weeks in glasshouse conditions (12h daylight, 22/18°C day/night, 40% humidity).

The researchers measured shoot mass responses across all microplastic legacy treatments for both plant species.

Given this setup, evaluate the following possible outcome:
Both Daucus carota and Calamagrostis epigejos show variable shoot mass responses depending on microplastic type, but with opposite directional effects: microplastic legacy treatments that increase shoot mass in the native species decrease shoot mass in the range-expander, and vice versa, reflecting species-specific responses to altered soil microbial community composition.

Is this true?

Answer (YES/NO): NO